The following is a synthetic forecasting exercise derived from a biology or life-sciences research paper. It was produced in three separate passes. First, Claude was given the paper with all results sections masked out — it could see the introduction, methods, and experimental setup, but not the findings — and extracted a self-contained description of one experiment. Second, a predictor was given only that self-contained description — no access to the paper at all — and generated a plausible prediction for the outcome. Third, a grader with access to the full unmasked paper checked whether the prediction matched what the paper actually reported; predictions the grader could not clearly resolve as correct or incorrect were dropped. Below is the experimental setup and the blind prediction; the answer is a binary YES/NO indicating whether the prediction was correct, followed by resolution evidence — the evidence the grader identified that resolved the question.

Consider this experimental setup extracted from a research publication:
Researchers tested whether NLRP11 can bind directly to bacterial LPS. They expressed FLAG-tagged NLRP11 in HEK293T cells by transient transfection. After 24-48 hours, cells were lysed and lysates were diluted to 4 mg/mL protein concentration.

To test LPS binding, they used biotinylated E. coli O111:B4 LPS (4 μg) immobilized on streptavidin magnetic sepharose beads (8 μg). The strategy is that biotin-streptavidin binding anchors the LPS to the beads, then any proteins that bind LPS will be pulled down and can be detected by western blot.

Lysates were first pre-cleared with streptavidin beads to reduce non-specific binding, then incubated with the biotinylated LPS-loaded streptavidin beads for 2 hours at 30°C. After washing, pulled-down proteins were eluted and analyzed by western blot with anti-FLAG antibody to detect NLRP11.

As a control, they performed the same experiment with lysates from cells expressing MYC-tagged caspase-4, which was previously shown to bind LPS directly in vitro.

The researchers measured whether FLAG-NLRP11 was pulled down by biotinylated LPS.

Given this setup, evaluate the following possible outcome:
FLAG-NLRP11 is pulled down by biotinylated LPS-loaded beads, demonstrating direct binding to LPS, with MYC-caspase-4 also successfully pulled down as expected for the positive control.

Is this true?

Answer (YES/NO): YES